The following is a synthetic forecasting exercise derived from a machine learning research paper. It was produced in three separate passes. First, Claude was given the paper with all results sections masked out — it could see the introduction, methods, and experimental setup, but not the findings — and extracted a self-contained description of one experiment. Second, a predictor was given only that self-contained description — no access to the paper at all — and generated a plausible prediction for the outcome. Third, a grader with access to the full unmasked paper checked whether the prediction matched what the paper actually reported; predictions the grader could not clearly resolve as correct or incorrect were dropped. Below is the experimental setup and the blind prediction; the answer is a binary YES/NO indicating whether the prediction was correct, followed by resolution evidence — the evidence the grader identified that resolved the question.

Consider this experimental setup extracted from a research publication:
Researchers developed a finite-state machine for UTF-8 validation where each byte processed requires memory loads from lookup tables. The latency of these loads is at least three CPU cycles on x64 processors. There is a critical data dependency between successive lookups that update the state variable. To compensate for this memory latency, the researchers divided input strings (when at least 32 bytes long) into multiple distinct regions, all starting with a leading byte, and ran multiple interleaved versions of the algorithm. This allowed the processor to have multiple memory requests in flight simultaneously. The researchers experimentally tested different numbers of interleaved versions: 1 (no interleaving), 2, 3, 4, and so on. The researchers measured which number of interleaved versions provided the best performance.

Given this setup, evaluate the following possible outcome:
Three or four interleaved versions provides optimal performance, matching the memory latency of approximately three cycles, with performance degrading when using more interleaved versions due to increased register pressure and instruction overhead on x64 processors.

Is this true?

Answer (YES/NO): NO